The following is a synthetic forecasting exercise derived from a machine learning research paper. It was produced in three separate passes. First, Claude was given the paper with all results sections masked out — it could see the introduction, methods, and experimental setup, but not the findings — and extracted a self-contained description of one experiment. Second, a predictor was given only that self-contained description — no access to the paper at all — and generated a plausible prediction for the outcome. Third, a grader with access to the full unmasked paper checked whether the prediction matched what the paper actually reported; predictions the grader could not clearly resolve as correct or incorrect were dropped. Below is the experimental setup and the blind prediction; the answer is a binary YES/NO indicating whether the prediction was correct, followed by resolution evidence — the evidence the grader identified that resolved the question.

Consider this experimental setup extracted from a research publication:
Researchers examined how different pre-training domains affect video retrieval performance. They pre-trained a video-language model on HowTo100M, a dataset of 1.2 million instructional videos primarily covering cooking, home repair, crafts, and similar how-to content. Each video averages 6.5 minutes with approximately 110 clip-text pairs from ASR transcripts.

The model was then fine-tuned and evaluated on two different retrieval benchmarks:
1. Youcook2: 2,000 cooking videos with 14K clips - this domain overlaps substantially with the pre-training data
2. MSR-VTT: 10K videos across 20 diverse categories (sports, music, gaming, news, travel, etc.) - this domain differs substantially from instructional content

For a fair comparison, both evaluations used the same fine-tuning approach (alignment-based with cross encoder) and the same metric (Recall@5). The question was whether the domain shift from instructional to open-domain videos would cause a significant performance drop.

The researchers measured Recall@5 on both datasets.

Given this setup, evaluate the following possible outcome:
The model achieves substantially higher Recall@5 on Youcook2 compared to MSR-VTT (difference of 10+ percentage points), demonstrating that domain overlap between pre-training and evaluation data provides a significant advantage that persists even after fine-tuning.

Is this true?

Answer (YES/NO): NO